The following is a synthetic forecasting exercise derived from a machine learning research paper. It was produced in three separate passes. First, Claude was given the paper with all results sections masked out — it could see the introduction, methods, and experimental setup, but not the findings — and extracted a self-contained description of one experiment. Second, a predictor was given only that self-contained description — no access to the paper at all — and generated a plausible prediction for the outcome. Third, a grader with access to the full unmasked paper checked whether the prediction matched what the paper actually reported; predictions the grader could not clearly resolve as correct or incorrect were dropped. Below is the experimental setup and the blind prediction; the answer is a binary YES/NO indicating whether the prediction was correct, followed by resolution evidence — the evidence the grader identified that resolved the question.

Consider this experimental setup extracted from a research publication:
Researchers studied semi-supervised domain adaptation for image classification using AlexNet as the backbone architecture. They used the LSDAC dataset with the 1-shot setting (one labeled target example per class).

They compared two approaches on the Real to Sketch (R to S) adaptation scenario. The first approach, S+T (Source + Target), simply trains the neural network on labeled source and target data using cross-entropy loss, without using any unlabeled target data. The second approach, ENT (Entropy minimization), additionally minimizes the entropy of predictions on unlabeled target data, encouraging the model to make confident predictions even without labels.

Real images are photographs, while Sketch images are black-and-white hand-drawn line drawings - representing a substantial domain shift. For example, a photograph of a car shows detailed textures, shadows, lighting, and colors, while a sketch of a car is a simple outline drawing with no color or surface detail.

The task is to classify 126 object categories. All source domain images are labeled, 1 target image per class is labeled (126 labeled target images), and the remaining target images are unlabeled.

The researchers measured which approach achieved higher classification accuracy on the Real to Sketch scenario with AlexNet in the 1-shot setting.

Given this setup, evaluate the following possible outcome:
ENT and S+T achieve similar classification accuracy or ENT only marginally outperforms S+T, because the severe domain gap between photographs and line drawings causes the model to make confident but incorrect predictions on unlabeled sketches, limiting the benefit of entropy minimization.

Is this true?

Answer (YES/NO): NO